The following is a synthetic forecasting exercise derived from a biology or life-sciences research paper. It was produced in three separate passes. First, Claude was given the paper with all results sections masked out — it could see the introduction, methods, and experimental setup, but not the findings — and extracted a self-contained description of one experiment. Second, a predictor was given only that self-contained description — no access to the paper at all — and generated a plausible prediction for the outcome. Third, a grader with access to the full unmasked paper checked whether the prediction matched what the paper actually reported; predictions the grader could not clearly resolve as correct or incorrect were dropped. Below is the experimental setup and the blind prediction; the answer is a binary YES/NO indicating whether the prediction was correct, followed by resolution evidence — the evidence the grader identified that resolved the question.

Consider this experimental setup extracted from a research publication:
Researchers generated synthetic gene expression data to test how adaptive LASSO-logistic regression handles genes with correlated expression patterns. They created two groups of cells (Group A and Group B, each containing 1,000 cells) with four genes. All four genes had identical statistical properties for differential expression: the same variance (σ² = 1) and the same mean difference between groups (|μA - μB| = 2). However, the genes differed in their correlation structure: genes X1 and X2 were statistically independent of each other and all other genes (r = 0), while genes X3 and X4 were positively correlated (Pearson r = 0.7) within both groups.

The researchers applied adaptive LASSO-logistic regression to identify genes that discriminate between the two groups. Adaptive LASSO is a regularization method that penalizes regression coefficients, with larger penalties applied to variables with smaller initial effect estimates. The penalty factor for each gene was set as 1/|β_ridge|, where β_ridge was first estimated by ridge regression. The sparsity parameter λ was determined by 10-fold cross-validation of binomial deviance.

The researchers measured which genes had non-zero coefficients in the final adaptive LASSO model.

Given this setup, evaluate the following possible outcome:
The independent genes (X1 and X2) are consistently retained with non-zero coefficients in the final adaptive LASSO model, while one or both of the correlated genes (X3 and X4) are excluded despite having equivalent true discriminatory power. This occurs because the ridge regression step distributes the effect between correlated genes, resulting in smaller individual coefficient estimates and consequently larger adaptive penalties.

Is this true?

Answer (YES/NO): NO